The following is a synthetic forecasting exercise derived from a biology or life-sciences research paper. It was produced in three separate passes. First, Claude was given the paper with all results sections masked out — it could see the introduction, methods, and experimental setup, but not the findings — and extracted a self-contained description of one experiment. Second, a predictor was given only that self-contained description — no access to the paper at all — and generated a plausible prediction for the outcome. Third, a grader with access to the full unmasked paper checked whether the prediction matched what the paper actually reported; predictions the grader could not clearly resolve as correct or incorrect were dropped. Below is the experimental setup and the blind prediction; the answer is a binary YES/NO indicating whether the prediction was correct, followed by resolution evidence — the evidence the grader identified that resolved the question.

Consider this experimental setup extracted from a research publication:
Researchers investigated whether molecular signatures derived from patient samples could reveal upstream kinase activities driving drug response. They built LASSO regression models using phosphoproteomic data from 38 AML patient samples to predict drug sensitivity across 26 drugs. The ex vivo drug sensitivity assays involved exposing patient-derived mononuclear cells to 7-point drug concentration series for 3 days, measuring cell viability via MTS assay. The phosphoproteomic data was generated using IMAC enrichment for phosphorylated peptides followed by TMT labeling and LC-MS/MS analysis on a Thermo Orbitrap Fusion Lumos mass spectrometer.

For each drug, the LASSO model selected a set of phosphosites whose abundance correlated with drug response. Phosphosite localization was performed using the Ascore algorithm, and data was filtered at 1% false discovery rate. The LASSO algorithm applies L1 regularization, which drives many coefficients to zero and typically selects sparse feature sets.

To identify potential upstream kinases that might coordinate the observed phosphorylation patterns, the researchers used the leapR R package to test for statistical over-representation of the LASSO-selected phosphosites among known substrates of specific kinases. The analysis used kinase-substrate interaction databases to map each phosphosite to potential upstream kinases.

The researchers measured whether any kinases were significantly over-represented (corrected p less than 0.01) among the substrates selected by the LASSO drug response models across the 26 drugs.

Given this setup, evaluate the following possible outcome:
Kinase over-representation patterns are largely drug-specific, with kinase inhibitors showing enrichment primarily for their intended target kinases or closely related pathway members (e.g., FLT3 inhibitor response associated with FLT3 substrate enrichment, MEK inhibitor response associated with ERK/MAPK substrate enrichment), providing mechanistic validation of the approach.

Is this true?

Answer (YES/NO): NO